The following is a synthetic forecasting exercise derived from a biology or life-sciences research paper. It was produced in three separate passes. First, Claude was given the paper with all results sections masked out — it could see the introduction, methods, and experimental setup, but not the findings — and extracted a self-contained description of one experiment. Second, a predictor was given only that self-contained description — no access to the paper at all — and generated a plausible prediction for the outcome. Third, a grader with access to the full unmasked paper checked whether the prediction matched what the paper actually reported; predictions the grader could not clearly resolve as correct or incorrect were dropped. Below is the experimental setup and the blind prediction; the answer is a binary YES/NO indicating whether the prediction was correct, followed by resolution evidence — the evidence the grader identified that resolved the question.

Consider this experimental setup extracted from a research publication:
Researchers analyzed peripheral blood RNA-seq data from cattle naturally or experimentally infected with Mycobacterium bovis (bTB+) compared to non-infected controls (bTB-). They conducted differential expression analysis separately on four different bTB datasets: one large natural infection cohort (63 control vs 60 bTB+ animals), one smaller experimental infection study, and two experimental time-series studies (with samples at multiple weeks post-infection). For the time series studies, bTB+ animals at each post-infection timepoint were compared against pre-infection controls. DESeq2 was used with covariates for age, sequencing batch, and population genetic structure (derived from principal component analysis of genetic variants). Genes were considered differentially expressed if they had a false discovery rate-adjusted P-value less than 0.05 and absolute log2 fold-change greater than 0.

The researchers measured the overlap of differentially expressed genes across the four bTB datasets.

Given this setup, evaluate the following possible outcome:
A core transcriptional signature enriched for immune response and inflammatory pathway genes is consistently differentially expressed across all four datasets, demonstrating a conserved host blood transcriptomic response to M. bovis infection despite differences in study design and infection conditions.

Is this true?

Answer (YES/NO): NO